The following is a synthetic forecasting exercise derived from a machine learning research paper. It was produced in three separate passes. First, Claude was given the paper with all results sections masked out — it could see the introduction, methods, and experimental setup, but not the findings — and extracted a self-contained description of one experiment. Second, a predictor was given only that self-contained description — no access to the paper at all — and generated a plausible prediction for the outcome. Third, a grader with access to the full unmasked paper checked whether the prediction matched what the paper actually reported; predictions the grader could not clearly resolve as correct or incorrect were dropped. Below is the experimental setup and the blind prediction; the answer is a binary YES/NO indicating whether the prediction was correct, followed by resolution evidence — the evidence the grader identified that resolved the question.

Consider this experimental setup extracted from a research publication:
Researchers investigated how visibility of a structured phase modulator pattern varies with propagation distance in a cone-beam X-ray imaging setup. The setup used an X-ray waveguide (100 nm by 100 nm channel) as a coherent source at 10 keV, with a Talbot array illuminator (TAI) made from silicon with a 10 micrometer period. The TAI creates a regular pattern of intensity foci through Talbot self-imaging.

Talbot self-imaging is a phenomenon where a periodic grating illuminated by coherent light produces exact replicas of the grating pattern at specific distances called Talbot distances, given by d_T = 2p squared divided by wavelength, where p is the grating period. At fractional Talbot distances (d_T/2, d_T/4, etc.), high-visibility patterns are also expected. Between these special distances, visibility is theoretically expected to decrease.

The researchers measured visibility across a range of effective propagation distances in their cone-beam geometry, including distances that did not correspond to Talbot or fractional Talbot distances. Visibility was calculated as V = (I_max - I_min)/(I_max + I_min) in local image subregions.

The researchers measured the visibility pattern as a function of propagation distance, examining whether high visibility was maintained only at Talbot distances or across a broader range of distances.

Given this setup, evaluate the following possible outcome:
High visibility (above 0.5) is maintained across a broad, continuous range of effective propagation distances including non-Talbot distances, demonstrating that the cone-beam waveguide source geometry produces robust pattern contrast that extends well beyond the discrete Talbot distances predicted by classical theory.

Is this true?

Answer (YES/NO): YES